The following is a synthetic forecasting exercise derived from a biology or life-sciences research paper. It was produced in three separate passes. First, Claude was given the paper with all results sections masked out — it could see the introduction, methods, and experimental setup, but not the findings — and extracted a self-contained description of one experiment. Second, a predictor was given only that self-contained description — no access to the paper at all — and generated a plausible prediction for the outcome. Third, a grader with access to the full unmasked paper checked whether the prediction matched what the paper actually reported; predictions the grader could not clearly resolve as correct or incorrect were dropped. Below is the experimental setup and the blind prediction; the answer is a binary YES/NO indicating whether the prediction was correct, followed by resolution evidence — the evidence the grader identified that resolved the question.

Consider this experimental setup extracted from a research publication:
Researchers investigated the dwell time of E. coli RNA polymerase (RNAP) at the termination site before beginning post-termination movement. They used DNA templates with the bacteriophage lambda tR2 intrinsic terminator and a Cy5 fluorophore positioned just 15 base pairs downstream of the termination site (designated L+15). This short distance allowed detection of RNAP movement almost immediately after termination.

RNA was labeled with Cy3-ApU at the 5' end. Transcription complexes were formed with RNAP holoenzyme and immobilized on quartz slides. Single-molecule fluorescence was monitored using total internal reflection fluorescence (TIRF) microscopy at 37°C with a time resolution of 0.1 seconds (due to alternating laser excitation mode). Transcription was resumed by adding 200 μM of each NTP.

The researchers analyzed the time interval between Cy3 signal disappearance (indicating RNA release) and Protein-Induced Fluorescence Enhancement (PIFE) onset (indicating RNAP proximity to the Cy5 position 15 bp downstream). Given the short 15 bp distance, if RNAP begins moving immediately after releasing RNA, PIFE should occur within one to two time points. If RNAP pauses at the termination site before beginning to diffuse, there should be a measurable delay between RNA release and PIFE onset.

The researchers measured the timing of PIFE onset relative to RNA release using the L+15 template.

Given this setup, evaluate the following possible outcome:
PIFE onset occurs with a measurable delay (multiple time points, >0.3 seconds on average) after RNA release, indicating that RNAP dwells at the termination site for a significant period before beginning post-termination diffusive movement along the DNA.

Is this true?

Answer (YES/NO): YES